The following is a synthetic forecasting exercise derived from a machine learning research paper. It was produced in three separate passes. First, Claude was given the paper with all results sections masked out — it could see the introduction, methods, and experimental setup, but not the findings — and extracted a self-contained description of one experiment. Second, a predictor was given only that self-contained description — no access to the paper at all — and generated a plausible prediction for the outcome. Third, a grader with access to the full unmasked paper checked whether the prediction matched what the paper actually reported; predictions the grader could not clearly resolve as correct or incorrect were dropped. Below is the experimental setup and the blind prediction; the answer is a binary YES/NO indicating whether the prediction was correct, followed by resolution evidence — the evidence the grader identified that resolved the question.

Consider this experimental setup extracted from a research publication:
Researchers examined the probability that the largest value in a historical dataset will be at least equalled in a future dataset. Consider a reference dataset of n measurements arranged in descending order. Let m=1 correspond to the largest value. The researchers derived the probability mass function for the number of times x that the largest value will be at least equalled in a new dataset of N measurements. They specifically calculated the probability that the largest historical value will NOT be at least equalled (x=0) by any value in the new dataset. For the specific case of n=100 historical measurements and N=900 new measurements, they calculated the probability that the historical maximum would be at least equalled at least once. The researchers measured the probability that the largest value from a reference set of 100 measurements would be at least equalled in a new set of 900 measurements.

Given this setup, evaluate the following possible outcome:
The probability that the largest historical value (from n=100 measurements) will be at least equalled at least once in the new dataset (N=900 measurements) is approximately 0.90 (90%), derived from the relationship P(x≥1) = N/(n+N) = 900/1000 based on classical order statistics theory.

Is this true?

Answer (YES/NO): YES